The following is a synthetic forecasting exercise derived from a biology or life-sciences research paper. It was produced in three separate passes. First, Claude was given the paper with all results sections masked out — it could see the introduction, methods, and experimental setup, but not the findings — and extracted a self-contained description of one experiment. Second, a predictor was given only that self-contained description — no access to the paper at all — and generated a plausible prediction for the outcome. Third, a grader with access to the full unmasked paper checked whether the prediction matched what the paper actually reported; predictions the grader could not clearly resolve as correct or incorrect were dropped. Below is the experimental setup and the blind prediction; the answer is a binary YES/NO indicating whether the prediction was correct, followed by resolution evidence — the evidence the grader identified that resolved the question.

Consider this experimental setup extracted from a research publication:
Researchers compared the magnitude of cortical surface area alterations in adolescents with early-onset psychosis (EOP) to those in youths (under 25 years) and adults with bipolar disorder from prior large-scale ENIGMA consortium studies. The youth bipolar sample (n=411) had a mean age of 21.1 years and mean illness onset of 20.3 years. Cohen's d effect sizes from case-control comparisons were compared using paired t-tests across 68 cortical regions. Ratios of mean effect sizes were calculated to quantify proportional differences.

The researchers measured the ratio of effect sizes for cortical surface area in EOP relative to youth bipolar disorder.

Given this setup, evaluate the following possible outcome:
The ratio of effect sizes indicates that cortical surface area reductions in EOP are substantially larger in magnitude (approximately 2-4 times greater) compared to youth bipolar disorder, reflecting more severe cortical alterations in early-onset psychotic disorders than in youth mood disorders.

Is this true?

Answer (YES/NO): NO